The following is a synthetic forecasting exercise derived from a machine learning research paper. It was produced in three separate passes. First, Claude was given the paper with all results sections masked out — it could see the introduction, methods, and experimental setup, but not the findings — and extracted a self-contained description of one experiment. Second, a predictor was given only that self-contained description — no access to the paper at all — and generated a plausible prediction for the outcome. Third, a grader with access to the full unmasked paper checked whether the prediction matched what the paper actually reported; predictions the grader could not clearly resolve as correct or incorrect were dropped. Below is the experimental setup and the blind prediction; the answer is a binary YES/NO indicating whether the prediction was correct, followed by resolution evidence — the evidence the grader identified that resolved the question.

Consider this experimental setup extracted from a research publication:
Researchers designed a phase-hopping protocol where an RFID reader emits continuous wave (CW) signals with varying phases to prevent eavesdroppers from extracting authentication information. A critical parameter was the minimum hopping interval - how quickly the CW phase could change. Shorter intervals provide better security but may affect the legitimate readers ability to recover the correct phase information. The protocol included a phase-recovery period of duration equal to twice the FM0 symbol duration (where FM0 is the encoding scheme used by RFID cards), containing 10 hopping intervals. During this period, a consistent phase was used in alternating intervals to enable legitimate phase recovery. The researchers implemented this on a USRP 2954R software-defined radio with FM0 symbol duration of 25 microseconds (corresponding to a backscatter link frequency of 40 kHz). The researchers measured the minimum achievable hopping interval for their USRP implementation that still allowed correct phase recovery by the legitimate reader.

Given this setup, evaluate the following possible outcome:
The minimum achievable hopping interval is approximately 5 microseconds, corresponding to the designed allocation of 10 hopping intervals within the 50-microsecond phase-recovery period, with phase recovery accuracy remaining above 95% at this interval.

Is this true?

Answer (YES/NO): NO